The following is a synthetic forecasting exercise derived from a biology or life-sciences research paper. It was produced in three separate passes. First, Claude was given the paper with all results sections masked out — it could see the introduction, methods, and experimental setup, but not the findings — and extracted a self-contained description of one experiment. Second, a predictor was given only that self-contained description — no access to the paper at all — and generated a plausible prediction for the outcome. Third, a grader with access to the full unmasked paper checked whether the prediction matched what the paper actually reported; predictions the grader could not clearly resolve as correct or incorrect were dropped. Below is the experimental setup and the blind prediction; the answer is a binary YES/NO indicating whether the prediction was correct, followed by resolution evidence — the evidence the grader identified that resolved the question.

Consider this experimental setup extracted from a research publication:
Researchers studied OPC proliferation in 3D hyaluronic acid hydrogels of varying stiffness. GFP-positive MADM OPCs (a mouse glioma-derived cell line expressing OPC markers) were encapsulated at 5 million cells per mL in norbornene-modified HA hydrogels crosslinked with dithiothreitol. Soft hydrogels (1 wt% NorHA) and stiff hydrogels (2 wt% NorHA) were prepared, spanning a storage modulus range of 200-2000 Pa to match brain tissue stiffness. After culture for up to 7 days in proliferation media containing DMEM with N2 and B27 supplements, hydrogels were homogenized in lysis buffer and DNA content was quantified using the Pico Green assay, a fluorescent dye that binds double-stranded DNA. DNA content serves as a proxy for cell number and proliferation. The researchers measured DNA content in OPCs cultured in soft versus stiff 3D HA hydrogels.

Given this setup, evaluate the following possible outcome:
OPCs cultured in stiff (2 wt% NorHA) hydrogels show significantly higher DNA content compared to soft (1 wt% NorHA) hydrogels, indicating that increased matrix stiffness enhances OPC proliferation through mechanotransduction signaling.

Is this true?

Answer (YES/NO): NO